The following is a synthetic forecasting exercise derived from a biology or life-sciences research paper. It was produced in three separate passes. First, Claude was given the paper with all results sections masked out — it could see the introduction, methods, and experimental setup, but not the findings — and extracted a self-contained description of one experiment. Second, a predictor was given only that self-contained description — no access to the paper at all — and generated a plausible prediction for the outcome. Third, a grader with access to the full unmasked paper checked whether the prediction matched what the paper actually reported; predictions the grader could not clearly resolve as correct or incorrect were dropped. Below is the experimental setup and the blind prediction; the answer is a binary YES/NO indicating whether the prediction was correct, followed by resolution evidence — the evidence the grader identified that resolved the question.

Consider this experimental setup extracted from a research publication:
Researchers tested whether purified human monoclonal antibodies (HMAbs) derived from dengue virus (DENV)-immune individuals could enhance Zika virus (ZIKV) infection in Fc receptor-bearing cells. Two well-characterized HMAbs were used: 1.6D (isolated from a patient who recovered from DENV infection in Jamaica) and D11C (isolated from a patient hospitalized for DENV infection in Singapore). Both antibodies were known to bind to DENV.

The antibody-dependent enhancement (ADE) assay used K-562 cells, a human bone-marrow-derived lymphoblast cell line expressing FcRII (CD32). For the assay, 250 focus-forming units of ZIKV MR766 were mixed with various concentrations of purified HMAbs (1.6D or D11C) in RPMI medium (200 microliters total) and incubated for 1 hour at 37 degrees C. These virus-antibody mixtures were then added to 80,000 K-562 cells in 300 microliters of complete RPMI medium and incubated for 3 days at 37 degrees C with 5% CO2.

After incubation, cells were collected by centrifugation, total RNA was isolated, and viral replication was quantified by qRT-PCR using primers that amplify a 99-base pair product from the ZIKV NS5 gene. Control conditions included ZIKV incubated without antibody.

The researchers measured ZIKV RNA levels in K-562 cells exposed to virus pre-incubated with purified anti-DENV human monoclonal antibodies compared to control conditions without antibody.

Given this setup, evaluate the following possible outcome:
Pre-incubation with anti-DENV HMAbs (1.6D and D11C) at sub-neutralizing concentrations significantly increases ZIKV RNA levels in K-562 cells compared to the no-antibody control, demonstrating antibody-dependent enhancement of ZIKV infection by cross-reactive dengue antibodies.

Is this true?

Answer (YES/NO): YES